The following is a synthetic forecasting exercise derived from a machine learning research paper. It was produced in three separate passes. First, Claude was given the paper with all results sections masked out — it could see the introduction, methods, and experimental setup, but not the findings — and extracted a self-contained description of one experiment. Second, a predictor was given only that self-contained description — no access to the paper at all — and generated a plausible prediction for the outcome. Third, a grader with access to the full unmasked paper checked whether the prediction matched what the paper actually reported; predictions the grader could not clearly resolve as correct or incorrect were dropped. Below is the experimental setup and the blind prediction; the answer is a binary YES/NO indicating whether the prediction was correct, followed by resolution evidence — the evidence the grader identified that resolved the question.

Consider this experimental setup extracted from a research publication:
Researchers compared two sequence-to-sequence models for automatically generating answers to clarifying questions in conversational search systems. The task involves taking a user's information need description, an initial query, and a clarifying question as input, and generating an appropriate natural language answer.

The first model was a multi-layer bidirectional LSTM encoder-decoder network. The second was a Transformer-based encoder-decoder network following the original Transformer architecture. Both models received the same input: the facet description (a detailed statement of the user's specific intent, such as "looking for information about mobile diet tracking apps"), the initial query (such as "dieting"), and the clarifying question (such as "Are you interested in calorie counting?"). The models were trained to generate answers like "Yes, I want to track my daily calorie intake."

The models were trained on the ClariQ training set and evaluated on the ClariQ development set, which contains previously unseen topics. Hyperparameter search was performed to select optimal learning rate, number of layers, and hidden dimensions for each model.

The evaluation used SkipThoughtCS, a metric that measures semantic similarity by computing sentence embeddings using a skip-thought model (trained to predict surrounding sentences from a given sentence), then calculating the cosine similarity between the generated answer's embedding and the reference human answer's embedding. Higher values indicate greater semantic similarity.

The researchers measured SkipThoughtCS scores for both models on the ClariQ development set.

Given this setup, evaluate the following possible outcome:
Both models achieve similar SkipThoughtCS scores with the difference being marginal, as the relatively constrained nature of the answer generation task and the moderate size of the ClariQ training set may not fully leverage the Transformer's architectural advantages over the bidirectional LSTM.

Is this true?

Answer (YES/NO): NO